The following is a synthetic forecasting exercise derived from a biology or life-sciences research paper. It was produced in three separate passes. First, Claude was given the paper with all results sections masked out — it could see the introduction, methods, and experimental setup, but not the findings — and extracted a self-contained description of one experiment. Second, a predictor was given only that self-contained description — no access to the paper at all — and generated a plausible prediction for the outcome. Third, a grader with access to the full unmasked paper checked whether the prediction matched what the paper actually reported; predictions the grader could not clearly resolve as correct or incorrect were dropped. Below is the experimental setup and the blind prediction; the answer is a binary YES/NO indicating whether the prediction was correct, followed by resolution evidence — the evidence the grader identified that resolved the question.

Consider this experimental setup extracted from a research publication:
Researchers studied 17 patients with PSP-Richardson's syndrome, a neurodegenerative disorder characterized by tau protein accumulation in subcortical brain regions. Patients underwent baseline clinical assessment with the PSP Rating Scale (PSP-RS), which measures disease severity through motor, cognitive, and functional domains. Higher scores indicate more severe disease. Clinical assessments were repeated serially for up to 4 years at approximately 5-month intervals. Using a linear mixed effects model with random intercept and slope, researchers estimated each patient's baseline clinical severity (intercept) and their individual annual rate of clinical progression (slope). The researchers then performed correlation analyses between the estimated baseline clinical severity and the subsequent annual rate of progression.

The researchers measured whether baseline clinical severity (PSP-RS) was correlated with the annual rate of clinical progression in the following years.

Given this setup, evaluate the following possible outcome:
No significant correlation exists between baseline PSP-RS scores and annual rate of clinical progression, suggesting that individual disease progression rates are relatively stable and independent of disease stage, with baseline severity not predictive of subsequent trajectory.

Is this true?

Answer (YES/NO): YES